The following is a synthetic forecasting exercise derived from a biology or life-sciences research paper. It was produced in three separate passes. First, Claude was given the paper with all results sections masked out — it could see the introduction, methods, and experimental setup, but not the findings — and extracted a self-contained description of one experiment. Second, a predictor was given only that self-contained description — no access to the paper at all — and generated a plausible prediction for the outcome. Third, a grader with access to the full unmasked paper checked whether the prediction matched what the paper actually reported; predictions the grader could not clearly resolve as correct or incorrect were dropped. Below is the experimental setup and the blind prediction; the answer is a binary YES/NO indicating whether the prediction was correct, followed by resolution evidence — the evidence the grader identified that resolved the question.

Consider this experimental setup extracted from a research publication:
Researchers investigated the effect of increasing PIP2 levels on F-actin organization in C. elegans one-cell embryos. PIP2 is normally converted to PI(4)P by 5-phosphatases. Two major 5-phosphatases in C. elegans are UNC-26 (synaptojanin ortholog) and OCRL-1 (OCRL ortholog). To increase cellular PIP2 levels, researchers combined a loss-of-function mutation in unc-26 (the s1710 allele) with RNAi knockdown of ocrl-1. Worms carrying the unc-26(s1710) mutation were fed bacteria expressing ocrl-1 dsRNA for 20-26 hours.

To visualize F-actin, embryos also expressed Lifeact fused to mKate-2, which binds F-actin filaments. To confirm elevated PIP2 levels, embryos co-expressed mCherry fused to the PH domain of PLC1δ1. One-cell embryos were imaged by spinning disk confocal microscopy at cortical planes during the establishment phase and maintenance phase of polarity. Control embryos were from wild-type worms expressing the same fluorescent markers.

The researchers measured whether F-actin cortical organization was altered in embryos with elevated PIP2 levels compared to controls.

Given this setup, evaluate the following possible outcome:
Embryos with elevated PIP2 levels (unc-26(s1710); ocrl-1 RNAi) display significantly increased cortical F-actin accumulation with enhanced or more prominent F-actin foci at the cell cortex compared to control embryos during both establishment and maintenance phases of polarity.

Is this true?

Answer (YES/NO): NO